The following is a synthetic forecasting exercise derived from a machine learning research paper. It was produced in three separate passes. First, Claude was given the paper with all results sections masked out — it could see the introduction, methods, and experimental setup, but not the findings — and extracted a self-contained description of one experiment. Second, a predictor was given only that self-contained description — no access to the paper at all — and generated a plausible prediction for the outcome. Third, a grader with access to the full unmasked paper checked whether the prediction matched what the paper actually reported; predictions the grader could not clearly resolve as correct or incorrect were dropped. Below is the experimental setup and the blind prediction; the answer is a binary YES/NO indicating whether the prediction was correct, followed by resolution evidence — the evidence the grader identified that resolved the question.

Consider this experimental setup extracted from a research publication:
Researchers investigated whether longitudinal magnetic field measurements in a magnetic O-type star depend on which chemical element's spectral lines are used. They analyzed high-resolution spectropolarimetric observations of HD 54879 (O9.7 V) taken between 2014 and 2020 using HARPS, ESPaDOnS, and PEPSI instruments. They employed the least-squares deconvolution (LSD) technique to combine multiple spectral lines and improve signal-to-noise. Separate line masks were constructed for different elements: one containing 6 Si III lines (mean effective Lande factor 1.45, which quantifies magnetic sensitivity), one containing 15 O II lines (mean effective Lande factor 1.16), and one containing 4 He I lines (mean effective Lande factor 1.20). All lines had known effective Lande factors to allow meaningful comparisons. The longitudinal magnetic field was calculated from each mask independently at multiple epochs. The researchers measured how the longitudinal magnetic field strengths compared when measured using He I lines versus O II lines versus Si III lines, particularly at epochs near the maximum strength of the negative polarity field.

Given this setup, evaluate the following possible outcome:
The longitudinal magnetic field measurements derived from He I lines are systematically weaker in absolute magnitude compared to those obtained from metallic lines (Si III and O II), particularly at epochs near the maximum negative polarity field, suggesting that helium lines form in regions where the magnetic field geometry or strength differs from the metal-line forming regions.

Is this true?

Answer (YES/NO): YES